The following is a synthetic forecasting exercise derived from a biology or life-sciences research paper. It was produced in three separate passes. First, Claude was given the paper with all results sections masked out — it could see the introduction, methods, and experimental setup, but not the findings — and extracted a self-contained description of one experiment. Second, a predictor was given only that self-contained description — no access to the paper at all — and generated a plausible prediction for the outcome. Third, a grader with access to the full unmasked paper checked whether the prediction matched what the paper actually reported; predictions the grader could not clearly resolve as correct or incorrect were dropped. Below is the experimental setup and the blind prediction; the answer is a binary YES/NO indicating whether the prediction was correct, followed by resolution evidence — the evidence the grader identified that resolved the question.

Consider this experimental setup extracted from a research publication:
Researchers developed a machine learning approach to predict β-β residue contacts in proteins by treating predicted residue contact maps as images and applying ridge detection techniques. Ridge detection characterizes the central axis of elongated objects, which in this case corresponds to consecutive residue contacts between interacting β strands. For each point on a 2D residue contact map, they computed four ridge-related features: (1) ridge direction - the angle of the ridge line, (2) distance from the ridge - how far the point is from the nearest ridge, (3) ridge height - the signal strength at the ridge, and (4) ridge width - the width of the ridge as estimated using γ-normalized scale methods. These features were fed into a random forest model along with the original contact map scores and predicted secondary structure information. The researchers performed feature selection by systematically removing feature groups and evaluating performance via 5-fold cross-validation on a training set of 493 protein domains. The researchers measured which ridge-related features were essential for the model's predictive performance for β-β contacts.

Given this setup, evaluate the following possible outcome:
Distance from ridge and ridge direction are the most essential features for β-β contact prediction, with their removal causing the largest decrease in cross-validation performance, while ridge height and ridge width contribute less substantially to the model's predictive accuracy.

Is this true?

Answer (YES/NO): NO